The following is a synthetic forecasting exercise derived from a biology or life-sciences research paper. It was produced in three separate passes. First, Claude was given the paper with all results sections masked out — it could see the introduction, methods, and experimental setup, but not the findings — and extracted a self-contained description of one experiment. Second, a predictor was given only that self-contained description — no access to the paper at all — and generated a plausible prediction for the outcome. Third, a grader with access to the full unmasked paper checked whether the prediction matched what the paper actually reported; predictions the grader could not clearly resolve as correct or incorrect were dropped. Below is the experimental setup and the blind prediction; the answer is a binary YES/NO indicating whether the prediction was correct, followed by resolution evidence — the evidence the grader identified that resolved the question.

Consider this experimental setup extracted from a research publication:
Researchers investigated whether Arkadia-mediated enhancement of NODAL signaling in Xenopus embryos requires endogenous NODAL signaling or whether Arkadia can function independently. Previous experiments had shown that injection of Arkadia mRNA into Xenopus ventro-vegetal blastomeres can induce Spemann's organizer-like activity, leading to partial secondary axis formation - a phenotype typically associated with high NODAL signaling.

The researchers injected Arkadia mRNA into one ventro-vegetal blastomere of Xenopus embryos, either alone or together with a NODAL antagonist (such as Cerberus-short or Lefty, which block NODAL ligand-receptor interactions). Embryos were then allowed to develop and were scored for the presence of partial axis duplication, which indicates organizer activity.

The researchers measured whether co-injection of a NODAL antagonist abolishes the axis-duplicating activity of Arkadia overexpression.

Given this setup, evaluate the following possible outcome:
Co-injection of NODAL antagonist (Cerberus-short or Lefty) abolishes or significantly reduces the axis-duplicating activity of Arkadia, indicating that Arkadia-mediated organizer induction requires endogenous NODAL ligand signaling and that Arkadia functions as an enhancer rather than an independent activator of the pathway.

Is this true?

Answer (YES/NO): YES